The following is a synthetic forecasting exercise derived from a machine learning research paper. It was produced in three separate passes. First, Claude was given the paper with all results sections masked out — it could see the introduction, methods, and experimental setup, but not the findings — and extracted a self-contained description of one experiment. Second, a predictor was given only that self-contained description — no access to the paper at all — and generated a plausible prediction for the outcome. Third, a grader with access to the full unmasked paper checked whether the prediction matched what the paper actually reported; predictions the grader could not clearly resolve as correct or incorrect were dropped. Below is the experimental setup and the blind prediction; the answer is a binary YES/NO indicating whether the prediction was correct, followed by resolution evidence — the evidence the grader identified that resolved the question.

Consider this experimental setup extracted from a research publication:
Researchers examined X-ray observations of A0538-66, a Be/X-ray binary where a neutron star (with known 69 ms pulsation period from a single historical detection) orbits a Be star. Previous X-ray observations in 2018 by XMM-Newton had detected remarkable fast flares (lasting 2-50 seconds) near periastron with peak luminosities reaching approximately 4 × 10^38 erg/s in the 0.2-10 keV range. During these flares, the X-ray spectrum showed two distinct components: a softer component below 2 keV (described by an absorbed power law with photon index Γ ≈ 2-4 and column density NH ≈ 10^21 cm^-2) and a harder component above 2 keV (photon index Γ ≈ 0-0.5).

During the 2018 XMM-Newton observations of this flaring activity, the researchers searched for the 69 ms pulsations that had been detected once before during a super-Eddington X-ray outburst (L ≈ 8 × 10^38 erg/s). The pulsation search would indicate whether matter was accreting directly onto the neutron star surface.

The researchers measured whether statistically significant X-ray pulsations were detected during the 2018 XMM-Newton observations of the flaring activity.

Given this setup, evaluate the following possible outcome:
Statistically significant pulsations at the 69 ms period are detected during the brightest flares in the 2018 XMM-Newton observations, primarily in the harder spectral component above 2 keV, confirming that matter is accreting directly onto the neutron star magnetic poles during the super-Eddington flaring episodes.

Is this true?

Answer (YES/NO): NO